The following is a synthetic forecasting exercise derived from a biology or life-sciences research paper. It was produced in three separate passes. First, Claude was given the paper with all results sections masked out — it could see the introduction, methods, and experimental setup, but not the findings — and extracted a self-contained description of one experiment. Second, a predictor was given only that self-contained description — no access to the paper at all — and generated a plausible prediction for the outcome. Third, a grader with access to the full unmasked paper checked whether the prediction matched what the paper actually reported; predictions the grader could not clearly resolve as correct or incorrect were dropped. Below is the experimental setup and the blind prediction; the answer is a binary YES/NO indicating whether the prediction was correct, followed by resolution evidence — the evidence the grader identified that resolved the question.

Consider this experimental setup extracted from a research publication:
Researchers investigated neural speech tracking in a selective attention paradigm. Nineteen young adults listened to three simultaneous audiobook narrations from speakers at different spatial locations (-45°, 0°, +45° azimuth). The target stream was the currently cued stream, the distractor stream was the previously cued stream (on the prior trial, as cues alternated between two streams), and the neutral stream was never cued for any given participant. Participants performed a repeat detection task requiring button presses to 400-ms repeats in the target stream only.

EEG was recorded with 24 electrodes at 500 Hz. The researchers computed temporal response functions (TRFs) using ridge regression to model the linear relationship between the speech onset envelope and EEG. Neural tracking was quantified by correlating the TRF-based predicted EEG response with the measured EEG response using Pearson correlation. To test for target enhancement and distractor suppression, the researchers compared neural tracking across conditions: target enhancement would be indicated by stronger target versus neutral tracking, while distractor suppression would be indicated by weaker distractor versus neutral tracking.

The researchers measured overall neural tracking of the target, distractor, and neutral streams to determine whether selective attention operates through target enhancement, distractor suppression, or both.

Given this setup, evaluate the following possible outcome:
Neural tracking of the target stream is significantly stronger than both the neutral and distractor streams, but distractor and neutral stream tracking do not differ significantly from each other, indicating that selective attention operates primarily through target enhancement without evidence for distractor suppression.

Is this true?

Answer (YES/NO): YES